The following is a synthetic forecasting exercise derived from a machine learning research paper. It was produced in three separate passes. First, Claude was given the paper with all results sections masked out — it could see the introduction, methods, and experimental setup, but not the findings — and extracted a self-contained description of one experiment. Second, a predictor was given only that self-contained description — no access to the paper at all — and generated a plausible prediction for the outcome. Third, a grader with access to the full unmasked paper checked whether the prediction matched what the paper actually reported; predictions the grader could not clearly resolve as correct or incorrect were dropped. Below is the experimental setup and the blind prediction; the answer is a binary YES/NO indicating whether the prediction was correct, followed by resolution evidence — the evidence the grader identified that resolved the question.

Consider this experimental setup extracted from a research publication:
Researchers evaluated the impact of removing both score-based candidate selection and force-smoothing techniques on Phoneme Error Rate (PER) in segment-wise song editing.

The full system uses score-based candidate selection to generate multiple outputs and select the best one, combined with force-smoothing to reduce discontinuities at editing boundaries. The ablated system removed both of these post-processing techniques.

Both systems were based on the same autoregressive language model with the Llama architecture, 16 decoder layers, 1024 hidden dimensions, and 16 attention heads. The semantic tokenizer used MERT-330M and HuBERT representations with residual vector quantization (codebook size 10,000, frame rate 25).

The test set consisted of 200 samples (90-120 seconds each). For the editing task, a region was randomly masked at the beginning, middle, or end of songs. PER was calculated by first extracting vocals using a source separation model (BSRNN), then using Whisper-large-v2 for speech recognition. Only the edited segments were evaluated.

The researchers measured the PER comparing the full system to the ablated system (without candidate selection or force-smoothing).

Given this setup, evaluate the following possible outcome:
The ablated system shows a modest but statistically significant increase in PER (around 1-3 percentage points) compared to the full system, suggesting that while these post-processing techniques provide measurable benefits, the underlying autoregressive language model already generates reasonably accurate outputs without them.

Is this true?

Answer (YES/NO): NO